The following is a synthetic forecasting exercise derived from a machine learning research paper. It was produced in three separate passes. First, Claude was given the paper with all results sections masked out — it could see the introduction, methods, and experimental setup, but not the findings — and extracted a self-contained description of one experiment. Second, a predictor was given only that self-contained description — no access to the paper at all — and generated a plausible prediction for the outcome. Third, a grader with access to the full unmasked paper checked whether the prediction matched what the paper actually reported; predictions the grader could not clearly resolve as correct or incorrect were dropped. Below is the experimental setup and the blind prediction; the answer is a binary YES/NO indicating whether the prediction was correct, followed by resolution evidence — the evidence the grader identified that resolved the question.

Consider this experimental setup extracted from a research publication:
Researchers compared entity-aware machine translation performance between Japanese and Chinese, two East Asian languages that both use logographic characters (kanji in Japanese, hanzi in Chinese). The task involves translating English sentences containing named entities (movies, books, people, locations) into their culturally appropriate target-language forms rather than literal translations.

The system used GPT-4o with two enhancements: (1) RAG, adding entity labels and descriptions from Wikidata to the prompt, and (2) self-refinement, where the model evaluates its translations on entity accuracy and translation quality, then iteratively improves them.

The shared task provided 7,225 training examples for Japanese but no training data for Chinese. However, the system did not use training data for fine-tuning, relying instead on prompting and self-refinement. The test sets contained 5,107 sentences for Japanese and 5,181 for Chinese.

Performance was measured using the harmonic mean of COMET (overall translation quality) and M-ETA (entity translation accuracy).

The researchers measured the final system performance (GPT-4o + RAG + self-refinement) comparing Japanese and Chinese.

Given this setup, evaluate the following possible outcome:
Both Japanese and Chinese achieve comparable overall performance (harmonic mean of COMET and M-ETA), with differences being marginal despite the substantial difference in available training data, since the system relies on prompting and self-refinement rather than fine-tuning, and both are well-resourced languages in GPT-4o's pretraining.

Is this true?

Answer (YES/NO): NO